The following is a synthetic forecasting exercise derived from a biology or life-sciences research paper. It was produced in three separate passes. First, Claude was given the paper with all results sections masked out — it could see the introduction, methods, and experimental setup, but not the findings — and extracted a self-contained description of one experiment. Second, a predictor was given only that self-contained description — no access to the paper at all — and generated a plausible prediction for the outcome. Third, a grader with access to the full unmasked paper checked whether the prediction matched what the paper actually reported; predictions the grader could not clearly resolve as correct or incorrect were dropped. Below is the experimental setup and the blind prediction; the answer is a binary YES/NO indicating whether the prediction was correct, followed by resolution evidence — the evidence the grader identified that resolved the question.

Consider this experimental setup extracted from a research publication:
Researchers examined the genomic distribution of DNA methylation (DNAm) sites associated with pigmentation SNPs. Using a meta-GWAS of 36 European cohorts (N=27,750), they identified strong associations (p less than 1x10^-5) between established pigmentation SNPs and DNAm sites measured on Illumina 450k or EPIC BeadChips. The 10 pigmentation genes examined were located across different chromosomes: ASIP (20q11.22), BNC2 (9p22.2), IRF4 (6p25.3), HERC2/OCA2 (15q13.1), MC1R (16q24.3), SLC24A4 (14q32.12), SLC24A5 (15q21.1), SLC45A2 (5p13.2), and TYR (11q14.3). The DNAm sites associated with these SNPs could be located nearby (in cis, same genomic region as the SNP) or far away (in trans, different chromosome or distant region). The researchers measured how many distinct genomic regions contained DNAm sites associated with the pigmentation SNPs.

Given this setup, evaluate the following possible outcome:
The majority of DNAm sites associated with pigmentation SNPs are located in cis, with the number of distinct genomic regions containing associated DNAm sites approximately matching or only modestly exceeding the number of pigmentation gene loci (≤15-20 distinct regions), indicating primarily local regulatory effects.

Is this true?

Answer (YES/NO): NO